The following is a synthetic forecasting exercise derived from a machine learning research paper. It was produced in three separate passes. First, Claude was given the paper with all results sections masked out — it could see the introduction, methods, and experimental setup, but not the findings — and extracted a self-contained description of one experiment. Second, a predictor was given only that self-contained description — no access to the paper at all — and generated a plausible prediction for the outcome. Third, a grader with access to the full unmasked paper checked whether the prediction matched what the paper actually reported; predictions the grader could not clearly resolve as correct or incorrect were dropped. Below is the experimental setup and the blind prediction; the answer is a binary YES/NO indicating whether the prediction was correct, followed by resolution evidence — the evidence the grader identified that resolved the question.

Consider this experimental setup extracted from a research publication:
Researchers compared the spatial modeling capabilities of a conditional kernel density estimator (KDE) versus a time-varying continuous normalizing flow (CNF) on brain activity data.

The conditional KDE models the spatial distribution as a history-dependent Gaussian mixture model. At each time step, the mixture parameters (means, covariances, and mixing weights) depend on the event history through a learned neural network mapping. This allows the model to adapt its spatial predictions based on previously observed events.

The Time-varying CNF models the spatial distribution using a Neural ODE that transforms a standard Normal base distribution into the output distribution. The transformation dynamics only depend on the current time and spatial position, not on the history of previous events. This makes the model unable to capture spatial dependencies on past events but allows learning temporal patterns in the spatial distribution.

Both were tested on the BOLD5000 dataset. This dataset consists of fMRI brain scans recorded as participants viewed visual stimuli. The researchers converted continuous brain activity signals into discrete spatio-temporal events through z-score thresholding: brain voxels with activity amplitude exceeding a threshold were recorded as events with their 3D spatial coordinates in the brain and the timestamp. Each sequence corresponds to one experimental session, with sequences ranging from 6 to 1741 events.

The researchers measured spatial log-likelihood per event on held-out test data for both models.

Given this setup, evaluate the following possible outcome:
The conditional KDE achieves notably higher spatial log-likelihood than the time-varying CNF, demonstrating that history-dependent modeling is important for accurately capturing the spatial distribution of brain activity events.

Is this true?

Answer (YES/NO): NO